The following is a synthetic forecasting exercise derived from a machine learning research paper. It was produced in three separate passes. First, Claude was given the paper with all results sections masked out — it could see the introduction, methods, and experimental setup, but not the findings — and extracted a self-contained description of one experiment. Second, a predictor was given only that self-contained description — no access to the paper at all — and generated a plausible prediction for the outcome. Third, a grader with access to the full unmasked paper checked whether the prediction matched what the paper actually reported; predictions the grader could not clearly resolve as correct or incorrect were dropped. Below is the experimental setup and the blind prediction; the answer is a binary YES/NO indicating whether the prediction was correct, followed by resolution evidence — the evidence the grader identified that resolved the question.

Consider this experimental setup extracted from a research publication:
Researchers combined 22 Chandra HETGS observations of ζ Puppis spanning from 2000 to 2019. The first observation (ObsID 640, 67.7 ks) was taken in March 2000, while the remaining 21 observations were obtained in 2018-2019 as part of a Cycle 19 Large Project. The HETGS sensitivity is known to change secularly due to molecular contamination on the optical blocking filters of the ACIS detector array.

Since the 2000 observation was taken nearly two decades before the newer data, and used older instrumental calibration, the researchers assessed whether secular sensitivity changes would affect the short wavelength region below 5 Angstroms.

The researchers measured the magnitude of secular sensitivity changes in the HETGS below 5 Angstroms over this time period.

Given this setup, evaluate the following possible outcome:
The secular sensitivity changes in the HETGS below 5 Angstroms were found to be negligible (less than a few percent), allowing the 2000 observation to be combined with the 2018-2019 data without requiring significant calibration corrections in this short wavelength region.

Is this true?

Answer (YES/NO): NO